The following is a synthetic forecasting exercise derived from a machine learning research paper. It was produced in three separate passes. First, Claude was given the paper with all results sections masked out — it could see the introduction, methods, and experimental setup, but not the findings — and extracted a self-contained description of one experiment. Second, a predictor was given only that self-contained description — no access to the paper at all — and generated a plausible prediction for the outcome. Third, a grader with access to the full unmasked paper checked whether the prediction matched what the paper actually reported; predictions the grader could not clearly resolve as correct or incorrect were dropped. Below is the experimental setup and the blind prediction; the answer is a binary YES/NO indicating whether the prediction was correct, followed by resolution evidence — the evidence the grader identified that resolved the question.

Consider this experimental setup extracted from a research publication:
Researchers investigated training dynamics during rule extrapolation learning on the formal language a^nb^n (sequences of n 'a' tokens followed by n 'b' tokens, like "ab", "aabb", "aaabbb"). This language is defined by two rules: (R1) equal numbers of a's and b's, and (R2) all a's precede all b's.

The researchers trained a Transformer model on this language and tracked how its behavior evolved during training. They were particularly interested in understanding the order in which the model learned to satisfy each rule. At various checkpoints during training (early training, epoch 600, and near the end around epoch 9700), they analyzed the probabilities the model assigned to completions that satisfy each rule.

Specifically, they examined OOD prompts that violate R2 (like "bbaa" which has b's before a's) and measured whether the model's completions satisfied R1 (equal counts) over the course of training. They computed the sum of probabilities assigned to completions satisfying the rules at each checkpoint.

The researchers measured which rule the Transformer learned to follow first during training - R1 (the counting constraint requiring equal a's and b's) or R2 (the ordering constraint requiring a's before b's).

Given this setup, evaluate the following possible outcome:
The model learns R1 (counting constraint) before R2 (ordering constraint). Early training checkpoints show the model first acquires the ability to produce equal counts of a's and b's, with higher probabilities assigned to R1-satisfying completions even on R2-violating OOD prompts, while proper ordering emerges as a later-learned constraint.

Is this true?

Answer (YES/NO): NO